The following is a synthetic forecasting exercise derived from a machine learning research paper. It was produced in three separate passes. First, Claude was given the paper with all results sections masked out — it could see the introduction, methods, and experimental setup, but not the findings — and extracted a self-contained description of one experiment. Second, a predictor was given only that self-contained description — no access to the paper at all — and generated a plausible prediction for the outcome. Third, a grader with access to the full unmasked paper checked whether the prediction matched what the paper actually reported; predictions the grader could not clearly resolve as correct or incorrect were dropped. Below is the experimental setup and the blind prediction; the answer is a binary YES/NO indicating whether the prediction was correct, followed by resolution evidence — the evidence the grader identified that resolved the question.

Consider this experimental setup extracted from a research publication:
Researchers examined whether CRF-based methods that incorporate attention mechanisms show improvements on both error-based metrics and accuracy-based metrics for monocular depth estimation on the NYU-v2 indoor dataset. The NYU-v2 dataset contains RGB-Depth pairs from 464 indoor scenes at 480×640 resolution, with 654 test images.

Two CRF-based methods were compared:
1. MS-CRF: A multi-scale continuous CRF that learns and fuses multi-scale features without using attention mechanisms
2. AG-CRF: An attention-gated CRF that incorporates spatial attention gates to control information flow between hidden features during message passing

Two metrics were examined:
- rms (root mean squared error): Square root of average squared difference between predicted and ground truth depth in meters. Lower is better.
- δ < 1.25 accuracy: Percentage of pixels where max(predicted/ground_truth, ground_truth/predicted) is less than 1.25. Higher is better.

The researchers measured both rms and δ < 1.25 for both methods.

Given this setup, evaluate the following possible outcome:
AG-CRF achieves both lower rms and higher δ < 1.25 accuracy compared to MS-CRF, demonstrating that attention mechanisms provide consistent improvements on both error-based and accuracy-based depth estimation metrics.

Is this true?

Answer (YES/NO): YES